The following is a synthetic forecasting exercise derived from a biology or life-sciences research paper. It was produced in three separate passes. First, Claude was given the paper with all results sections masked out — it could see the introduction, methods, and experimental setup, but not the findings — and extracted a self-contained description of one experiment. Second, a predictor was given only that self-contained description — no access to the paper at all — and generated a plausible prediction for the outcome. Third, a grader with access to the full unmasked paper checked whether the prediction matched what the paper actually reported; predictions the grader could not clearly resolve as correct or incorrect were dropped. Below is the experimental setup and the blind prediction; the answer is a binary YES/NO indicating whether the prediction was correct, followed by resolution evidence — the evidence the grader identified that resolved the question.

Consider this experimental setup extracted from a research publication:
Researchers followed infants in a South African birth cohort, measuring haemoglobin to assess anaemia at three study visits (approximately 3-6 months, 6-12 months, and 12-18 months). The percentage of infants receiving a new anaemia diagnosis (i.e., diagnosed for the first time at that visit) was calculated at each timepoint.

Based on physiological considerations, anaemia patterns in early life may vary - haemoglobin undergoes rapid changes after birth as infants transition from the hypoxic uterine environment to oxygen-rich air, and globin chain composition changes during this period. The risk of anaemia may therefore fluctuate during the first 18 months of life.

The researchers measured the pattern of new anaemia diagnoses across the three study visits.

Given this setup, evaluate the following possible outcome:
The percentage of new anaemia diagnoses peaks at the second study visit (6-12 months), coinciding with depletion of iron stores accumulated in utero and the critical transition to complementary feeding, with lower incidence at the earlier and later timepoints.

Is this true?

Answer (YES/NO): NO